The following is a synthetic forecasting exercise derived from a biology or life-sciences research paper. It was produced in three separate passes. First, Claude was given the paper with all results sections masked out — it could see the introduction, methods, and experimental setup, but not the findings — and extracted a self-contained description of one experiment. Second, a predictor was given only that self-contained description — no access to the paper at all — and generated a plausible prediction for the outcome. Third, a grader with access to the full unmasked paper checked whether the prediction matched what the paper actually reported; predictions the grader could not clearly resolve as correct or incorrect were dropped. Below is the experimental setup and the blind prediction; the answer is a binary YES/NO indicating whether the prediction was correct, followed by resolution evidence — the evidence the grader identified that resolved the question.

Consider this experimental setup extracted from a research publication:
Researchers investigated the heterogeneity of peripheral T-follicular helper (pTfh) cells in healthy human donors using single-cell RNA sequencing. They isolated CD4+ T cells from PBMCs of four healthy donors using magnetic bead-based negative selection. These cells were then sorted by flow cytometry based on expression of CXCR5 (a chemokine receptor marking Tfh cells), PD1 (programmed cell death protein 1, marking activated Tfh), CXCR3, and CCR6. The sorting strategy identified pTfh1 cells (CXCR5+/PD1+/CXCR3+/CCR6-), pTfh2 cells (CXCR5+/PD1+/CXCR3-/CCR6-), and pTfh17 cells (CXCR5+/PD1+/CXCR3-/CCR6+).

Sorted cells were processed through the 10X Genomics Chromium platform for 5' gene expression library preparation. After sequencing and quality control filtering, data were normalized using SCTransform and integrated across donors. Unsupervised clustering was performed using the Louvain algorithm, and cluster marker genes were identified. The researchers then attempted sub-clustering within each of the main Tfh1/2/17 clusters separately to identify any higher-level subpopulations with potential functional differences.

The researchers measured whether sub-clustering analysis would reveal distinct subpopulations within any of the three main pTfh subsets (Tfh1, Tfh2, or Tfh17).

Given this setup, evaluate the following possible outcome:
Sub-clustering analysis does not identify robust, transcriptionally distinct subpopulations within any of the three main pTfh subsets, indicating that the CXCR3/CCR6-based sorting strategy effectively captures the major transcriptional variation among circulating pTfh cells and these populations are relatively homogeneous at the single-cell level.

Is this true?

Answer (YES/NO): NO